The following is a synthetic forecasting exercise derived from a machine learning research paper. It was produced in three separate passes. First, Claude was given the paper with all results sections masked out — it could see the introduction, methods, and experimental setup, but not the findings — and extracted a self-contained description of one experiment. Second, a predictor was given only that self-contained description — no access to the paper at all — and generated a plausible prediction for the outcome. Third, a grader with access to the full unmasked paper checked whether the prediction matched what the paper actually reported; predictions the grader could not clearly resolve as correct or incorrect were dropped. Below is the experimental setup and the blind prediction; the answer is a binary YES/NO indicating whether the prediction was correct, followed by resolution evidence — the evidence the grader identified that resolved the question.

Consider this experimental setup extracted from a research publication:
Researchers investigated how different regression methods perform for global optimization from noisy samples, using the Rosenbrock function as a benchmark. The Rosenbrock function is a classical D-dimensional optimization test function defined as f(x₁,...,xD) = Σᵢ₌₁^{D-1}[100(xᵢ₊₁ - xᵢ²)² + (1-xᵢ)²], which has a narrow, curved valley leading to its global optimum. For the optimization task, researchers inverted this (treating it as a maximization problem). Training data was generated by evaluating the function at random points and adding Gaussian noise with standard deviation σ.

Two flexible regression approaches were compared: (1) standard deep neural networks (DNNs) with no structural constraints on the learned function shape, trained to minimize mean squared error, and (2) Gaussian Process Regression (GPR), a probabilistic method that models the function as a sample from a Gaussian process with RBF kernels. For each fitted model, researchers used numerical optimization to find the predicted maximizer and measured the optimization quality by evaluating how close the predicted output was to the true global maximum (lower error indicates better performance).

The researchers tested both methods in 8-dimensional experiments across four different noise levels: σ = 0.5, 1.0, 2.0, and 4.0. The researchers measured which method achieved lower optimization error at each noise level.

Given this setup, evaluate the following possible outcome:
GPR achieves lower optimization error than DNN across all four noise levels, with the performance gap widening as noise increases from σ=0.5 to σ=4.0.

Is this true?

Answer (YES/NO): NO